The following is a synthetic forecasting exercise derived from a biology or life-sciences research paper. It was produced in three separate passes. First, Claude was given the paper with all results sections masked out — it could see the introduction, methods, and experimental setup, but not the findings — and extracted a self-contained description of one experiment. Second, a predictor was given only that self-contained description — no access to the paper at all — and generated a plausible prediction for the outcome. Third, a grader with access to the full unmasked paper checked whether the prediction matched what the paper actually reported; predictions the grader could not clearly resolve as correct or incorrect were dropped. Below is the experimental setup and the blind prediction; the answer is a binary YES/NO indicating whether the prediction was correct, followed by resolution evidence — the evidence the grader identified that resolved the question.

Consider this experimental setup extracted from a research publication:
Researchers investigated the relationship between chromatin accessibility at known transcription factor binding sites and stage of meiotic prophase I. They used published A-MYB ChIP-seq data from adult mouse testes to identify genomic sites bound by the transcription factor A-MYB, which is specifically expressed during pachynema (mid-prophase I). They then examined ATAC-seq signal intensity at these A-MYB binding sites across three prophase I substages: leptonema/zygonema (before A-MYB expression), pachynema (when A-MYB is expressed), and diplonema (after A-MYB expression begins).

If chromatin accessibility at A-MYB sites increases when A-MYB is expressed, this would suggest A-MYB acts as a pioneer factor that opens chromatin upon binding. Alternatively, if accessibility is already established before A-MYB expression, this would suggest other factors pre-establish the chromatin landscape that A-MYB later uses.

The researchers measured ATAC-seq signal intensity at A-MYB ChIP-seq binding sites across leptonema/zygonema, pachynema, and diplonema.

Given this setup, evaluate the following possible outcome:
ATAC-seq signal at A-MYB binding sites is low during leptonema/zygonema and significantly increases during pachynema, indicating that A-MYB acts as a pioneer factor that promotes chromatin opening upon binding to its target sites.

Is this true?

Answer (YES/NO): NO